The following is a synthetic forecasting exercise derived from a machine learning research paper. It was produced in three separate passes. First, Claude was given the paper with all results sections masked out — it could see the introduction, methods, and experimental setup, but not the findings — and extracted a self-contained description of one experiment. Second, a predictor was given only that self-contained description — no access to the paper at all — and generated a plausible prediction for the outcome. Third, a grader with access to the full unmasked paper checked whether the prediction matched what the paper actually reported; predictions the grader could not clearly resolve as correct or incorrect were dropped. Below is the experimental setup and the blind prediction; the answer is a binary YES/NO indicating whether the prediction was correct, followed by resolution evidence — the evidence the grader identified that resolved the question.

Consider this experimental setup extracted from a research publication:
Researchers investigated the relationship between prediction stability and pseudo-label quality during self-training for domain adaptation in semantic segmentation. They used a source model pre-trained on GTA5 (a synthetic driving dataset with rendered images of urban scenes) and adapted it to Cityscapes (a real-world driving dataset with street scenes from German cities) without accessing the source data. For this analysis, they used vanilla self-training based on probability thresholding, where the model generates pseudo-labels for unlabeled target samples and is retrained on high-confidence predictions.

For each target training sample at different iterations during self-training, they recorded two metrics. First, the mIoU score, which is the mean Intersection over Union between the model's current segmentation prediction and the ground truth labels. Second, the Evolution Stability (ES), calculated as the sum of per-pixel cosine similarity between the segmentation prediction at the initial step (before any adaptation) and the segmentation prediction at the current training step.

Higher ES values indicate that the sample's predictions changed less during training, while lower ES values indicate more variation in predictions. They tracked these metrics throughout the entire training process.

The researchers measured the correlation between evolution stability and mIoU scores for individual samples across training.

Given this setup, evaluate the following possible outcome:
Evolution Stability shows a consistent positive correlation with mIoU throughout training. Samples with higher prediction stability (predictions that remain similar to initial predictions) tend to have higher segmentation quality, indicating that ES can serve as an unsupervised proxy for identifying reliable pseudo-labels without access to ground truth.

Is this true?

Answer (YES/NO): YES